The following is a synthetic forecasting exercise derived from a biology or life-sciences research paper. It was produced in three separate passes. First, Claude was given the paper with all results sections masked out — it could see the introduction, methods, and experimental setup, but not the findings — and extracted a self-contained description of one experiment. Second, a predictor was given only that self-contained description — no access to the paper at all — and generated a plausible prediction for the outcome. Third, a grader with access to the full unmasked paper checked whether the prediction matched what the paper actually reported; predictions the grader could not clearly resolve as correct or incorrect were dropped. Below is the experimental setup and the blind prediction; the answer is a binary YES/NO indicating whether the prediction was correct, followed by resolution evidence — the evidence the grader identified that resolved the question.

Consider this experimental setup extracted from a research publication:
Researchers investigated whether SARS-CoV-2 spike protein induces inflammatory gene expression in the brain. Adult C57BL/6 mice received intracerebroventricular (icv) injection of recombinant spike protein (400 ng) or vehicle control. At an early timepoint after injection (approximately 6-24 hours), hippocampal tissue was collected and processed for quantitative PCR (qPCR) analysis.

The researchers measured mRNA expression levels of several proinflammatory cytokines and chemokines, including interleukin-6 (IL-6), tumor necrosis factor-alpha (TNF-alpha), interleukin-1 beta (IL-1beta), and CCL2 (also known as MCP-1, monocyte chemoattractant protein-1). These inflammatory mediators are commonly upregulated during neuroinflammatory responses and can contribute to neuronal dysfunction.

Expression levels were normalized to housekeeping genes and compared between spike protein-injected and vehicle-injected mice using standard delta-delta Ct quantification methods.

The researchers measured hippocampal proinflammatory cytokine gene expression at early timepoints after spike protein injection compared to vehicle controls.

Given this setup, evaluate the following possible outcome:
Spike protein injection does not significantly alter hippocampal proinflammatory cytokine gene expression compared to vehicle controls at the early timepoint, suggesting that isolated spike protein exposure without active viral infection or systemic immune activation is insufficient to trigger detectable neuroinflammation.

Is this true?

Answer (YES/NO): YES